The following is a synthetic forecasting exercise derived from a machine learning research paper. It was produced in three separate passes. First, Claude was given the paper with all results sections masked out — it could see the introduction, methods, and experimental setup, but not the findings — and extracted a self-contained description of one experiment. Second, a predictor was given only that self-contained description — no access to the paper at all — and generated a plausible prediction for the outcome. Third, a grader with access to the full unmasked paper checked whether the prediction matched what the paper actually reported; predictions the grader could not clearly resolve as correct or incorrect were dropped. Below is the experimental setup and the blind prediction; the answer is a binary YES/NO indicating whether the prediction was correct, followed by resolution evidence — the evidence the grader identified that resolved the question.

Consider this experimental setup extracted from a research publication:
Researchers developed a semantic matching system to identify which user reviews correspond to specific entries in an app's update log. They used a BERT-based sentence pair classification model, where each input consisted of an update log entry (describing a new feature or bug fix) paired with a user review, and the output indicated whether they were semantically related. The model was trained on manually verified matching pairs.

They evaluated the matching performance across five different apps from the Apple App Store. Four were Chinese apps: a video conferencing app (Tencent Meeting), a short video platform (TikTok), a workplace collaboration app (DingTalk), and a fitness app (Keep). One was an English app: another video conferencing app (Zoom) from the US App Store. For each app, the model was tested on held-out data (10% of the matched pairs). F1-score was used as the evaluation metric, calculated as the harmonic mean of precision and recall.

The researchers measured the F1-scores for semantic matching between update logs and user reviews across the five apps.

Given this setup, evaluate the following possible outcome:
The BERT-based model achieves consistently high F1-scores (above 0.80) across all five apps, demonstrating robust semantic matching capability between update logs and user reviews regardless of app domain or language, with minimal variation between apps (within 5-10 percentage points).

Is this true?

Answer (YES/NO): NO